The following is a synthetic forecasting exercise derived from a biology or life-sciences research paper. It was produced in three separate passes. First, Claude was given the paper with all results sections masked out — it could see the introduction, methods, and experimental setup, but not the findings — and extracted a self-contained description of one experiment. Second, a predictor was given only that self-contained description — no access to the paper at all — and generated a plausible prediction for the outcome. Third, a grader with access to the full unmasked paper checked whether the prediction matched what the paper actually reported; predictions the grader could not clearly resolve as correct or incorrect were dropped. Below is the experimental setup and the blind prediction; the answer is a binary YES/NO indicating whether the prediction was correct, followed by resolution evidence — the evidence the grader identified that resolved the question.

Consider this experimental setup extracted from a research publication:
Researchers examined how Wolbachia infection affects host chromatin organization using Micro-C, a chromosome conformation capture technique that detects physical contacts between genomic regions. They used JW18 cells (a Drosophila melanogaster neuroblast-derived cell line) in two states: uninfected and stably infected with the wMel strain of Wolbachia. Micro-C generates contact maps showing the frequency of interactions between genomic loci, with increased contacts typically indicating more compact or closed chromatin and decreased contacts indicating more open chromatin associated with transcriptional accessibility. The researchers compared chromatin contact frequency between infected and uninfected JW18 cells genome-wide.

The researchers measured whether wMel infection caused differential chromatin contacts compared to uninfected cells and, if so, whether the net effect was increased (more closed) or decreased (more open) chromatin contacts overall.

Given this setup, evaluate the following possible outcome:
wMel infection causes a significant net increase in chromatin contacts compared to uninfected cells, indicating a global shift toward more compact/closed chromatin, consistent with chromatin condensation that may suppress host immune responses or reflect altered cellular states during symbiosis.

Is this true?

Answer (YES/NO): NO